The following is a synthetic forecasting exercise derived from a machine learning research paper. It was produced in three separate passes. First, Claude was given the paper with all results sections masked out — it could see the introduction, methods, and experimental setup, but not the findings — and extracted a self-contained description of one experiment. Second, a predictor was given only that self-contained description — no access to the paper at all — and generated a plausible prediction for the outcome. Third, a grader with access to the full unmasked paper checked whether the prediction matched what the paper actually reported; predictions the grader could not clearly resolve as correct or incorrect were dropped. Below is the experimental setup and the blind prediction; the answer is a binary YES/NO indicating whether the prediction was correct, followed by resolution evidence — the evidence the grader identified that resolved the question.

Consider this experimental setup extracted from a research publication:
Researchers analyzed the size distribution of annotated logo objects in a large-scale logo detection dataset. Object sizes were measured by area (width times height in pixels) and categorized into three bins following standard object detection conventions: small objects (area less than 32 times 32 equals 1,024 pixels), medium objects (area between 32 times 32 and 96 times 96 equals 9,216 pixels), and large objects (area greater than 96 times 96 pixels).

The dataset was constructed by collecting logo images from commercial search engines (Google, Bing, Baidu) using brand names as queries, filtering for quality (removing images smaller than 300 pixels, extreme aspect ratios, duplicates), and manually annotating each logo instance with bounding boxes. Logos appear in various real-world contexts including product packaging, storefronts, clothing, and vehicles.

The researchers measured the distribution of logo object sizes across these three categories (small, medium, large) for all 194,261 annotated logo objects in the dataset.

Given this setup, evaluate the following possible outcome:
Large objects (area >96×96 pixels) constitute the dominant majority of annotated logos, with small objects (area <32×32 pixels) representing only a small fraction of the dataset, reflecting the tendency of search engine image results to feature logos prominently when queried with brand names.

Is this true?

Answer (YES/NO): YES